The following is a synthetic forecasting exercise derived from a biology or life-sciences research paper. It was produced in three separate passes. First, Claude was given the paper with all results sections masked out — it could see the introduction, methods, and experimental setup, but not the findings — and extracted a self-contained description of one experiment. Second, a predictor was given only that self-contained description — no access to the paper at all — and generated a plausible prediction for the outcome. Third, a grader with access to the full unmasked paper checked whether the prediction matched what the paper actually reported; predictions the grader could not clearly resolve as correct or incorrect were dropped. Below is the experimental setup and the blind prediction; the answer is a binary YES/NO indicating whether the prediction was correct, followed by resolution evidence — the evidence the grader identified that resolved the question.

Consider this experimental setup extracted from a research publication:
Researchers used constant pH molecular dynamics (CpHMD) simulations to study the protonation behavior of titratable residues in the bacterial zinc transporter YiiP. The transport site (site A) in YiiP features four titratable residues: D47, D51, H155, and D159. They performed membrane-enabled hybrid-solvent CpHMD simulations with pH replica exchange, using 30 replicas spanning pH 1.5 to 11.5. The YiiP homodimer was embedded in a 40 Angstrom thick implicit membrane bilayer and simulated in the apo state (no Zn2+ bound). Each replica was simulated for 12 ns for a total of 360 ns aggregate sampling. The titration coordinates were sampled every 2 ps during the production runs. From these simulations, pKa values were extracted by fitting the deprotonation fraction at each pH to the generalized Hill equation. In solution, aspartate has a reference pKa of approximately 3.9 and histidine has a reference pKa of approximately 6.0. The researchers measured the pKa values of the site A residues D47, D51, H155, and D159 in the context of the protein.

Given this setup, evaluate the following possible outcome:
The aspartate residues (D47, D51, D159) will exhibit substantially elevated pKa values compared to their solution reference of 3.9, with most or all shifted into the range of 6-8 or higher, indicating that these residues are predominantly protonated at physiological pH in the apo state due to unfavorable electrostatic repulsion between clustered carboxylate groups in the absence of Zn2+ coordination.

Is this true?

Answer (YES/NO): NO